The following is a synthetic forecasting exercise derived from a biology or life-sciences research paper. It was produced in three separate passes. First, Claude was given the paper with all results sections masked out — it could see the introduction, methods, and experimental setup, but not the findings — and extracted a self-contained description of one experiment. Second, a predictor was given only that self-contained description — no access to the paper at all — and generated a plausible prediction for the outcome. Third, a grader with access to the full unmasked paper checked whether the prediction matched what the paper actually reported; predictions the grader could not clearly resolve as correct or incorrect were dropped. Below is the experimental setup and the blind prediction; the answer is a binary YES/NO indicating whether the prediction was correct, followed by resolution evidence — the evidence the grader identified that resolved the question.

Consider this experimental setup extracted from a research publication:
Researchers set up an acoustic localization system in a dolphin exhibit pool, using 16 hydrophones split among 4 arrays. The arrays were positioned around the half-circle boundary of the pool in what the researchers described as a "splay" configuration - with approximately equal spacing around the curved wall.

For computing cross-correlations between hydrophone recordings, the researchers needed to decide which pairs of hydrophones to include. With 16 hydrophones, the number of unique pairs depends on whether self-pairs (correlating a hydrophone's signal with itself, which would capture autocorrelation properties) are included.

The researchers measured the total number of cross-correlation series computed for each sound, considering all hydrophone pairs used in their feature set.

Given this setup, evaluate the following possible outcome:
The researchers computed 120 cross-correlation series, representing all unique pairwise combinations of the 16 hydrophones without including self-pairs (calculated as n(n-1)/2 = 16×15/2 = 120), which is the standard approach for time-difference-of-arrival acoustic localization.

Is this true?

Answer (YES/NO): NO